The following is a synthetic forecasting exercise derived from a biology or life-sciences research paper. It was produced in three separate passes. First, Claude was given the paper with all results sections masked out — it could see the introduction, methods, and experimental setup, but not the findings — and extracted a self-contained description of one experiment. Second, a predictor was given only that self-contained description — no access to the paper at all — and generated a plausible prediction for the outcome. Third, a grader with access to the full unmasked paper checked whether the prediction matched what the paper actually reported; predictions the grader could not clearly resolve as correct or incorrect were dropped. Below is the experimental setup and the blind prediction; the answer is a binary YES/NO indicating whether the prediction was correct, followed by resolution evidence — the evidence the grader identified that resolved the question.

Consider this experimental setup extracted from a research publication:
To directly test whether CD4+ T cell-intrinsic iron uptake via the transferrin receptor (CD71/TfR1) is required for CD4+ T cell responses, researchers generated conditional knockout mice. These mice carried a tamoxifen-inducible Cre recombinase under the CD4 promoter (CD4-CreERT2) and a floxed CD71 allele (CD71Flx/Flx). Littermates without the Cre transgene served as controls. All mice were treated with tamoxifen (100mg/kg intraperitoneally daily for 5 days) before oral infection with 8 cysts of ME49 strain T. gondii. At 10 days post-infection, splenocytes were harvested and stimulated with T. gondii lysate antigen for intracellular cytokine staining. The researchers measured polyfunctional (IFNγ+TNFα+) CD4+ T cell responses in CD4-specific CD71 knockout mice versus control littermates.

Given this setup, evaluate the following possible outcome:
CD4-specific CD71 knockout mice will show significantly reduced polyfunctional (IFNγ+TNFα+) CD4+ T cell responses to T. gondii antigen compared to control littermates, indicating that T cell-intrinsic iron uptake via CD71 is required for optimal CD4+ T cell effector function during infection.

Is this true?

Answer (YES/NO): YES